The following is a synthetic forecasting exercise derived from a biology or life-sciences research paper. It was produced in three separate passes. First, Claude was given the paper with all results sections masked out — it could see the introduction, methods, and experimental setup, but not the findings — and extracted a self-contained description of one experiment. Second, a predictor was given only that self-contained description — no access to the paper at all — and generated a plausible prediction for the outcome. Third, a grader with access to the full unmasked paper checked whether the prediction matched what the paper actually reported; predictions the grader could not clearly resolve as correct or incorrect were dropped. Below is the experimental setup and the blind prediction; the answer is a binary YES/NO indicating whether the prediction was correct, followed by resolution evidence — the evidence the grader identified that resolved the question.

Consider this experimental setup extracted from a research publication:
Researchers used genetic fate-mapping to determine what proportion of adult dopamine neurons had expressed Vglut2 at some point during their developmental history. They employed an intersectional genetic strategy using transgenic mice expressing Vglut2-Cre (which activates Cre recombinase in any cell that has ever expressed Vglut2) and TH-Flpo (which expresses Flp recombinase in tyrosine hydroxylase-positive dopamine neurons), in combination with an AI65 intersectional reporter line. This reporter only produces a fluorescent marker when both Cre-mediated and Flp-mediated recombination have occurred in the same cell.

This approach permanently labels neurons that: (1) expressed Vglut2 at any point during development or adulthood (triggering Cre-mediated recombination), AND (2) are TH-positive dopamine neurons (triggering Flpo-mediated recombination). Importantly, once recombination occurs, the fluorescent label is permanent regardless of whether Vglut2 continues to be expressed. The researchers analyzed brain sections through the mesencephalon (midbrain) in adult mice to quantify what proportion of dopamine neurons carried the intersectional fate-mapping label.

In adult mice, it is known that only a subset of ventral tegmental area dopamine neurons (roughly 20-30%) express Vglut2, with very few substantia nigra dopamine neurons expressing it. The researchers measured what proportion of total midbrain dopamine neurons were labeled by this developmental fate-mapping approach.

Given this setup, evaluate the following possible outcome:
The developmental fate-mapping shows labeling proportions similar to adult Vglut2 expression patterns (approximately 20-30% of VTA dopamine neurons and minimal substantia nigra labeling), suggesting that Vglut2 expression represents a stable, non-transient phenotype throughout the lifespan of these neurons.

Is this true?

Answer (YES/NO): NO